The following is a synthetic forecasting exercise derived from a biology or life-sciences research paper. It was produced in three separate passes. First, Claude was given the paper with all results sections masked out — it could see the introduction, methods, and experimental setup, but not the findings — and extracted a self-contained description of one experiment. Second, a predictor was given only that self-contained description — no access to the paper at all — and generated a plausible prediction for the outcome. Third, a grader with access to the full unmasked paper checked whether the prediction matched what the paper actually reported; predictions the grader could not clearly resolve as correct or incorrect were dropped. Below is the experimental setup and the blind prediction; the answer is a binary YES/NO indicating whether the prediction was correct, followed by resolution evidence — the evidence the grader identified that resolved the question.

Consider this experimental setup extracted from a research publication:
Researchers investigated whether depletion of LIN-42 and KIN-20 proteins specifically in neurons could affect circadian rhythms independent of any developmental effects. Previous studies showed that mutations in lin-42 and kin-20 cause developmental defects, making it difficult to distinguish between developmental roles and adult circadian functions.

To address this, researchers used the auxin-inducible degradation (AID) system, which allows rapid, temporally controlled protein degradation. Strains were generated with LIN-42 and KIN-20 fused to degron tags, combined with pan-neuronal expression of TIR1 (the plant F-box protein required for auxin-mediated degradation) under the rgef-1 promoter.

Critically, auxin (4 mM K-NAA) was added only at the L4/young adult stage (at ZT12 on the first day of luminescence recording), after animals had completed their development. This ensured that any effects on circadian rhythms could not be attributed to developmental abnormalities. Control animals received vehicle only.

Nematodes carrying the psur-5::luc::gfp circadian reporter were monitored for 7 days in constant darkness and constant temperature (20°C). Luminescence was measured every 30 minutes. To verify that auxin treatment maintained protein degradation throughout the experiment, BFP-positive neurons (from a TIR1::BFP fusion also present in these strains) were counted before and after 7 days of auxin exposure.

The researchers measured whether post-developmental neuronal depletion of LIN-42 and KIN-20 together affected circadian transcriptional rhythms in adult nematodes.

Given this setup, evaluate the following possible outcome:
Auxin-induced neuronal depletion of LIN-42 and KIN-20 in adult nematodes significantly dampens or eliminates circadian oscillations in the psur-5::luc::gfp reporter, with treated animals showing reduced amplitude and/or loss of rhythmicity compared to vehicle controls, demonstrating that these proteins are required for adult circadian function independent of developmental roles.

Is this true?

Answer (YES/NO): NO